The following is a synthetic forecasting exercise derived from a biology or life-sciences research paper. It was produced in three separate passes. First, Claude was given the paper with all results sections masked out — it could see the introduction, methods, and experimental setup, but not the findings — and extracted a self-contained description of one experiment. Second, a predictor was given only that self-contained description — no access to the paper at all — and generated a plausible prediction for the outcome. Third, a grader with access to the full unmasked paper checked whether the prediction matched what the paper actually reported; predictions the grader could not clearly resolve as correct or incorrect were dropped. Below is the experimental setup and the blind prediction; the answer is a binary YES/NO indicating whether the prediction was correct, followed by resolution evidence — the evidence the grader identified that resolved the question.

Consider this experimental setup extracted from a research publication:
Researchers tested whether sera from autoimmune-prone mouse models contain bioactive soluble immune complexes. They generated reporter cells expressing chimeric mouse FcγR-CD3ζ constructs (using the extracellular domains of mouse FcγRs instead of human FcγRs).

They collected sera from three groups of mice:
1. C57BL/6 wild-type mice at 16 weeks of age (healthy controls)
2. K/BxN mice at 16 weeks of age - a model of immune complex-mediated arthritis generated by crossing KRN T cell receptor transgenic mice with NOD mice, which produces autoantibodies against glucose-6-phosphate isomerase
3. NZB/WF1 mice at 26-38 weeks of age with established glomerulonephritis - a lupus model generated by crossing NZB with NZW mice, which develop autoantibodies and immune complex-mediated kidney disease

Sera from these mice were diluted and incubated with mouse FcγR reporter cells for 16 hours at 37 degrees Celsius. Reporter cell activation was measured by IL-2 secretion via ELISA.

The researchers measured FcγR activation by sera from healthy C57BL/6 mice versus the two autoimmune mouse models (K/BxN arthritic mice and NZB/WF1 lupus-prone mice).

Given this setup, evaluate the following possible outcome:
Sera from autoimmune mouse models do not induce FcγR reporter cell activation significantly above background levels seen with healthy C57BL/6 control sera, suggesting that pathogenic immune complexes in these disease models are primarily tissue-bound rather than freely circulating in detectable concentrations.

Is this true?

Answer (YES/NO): NO